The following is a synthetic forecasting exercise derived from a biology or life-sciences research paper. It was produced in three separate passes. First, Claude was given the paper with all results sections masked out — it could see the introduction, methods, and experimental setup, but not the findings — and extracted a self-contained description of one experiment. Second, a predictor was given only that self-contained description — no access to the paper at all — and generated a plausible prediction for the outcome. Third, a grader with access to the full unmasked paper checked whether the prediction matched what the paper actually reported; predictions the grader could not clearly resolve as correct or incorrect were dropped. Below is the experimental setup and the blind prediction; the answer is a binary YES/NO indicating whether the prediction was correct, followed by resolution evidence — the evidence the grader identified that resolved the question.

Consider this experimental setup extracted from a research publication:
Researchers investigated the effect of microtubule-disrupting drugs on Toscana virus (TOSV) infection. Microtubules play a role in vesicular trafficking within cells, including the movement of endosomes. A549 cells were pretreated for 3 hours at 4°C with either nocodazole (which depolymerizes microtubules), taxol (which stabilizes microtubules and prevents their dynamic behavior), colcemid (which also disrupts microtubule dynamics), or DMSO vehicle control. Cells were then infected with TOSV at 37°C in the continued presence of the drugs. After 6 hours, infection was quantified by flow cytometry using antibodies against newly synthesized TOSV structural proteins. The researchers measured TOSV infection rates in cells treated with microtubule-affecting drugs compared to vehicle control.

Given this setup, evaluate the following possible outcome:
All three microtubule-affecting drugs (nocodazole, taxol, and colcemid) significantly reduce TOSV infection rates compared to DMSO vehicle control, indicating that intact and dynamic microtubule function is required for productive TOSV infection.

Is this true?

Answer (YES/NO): NO